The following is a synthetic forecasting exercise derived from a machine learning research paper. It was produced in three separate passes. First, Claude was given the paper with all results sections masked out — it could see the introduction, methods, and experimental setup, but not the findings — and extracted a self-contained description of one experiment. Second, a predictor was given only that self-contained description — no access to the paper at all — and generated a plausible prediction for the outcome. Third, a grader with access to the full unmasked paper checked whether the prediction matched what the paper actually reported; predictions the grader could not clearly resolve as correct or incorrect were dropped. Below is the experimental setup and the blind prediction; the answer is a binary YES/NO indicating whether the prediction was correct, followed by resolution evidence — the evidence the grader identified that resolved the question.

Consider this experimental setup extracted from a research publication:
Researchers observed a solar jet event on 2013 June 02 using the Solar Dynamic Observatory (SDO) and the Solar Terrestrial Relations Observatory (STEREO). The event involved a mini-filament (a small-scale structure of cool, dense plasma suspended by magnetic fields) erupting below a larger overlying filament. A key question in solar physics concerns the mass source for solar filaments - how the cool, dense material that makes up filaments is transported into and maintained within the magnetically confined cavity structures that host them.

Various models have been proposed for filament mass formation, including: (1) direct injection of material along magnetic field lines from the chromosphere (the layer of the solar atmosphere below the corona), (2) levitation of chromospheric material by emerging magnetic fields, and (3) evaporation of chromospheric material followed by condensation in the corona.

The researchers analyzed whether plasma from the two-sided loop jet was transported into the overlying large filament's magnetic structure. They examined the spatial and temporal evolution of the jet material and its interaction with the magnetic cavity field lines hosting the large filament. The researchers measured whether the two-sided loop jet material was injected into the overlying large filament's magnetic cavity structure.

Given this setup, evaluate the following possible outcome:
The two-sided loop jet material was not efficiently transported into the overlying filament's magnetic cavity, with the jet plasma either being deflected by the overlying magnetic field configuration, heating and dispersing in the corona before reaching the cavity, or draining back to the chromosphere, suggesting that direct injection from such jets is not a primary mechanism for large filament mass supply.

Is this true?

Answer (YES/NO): NO